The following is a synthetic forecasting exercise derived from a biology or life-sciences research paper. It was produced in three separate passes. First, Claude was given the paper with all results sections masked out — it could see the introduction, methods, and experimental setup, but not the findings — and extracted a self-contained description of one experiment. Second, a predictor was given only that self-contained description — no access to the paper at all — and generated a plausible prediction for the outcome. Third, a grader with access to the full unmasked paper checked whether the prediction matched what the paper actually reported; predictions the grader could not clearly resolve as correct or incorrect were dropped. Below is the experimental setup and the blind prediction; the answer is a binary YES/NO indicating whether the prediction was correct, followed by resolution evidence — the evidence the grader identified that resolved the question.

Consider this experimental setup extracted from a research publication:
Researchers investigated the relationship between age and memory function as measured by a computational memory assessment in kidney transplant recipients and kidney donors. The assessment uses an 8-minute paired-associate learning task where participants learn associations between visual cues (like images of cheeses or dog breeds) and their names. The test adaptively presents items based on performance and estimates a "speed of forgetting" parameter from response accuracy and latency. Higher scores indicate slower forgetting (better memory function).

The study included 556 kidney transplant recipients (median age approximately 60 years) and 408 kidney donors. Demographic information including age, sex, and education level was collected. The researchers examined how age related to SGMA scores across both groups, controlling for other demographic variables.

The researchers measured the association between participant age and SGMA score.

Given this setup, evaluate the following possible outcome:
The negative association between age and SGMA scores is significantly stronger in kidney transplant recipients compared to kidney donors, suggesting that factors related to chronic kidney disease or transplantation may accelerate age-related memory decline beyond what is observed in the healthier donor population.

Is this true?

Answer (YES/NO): NO